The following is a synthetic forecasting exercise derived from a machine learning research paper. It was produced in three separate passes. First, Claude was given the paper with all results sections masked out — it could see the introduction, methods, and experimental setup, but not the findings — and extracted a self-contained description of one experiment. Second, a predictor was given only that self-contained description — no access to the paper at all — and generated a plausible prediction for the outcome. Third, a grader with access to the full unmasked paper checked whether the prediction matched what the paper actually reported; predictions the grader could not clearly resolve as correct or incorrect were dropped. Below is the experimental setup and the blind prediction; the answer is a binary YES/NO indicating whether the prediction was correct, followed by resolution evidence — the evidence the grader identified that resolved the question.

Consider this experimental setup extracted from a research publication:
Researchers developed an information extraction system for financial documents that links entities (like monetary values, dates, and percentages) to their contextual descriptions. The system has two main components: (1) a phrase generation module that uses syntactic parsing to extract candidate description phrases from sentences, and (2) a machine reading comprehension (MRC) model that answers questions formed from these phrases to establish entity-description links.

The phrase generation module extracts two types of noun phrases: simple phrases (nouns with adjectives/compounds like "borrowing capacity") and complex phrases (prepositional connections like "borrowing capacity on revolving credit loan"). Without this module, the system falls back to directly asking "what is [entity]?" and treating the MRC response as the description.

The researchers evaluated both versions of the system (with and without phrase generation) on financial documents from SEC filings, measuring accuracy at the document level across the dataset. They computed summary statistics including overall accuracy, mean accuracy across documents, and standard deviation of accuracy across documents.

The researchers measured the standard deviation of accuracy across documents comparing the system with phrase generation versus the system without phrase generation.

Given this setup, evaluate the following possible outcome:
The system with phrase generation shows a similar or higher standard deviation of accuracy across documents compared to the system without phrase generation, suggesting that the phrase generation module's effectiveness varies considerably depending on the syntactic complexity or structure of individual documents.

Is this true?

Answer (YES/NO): NO